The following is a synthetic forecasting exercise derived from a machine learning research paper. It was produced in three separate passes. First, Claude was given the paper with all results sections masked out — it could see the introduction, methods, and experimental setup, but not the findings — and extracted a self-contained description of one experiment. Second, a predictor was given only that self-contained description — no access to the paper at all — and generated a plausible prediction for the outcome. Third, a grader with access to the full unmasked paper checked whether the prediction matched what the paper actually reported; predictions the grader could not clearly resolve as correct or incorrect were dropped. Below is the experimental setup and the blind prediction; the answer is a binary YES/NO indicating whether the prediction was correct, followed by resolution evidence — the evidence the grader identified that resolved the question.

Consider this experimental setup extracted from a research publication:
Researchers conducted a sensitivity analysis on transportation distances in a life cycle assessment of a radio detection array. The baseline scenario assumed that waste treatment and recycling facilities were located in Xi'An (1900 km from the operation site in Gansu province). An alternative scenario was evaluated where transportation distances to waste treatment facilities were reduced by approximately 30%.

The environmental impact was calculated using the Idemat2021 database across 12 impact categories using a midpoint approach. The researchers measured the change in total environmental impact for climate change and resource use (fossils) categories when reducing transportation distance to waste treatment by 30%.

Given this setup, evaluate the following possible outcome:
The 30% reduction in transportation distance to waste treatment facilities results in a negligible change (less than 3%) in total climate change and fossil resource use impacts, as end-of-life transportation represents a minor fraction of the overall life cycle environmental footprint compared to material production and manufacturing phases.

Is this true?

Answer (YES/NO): NO